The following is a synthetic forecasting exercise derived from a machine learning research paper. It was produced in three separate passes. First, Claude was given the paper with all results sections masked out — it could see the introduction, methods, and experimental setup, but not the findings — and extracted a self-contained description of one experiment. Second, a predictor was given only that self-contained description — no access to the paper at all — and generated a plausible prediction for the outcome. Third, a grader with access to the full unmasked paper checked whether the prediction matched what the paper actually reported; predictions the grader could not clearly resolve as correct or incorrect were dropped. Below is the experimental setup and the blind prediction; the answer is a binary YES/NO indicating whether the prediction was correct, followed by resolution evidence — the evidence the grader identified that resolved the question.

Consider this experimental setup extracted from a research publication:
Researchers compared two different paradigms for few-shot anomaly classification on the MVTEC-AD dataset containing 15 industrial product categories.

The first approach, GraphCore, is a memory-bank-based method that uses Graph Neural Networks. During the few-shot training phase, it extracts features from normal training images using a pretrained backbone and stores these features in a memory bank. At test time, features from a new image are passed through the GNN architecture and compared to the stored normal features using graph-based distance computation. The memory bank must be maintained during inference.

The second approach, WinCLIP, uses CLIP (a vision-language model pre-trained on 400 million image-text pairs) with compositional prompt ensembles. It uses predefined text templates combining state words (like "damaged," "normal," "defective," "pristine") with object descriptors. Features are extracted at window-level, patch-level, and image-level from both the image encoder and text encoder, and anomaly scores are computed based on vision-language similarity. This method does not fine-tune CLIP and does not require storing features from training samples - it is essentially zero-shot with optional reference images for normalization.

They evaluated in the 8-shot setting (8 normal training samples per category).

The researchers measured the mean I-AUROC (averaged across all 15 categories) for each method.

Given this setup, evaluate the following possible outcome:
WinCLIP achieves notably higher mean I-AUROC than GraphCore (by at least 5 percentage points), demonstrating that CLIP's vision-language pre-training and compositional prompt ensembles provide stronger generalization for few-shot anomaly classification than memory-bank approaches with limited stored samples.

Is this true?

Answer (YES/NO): NO